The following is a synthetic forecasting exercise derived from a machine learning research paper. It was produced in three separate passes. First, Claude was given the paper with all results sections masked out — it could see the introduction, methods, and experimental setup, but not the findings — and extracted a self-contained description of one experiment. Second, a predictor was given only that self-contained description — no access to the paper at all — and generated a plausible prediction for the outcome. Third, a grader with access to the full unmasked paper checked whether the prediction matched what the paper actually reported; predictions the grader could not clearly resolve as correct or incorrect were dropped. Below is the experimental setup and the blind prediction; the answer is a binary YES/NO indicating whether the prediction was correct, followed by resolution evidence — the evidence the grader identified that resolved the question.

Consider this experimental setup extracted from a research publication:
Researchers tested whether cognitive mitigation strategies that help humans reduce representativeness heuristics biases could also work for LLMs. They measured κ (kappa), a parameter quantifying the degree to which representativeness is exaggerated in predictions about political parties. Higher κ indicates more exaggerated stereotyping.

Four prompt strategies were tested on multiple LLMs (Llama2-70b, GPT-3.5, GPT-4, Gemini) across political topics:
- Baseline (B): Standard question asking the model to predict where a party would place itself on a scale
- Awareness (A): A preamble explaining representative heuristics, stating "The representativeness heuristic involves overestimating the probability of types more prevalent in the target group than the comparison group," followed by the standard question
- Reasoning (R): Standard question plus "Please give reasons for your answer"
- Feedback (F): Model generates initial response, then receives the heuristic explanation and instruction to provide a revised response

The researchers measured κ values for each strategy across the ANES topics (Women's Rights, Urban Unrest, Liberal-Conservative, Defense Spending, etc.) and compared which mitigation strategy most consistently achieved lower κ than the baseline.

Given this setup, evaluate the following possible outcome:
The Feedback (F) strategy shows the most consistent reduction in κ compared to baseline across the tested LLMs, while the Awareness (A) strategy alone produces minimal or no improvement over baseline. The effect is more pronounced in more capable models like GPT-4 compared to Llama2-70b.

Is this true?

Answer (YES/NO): NO